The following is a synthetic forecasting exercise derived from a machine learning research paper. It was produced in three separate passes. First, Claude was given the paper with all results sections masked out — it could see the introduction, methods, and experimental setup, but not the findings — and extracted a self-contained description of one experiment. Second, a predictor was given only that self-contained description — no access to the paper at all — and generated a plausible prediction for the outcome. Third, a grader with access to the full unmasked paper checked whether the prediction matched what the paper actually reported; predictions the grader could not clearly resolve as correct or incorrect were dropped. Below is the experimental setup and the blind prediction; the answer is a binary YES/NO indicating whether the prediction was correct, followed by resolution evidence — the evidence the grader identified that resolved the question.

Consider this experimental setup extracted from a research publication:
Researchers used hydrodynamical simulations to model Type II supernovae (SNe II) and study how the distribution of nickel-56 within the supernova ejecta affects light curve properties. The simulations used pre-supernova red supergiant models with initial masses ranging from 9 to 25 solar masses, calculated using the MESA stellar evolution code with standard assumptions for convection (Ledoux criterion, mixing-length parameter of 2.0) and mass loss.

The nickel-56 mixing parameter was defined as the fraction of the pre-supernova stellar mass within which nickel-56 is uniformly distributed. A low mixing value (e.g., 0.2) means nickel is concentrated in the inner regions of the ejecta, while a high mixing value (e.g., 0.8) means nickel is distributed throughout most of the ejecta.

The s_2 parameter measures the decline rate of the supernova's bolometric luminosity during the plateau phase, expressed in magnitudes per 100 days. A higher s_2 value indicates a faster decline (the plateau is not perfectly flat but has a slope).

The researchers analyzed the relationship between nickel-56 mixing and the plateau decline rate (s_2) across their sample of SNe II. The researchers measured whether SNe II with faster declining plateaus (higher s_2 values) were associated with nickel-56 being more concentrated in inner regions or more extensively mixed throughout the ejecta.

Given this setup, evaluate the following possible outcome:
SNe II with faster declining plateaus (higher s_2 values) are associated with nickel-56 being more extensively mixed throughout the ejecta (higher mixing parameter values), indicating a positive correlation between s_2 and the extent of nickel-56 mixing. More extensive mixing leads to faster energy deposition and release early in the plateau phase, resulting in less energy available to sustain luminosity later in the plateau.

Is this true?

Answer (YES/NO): NO